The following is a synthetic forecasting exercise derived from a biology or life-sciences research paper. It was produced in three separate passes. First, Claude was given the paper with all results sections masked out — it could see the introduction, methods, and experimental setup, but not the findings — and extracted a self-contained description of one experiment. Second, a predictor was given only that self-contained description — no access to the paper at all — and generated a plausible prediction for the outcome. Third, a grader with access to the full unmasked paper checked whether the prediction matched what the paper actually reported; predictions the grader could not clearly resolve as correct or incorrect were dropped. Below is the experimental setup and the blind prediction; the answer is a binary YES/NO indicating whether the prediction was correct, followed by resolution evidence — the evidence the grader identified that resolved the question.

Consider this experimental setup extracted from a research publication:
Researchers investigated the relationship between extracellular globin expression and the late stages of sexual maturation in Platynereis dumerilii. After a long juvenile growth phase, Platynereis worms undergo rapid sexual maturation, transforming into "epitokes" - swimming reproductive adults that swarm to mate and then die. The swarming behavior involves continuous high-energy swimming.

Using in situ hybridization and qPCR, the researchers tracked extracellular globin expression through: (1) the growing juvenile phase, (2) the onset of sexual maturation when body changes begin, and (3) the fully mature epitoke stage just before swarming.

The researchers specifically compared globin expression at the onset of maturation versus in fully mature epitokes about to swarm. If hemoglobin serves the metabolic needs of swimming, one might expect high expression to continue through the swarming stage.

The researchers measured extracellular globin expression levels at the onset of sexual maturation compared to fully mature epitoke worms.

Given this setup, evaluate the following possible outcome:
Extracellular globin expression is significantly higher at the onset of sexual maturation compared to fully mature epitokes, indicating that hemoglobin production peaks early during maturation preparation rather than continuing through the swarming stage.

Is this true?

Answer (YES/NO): YES